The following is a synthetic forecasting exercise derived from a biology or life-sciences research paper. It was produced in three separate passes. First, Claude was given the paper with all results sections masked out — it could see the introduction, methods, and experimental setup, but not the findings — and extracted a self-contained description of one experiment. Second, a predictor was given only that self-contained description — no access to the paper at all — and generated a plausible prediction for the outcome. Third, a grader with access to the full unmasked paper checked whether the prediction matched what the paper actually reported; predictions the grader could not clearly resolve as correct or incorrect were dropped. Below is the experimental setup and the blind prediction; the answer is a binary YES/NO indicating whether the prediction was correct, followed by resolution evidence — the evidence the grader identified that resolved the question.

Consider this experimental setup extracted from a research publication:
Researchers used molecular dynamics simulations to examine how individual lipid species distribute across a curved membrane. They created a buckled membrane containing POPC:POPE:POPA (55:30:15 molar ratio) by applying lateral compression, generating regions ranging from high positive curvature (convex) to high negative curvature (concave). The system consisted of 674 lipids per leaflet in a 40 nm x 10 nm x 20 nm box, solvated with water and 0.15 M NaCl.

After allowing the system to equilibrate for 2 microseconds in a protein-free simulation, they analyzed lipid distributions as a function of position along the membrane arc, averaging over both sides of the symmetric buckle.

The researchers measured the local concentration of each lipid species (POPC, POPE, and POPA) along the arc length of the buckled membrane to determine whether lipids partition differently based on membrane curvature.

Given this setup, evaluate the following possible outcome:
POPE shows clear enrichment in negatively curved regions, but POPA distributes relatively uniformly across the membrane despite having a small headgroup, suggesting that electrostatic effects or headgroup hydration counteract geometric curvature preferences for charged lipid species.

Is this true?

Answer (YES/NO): NO